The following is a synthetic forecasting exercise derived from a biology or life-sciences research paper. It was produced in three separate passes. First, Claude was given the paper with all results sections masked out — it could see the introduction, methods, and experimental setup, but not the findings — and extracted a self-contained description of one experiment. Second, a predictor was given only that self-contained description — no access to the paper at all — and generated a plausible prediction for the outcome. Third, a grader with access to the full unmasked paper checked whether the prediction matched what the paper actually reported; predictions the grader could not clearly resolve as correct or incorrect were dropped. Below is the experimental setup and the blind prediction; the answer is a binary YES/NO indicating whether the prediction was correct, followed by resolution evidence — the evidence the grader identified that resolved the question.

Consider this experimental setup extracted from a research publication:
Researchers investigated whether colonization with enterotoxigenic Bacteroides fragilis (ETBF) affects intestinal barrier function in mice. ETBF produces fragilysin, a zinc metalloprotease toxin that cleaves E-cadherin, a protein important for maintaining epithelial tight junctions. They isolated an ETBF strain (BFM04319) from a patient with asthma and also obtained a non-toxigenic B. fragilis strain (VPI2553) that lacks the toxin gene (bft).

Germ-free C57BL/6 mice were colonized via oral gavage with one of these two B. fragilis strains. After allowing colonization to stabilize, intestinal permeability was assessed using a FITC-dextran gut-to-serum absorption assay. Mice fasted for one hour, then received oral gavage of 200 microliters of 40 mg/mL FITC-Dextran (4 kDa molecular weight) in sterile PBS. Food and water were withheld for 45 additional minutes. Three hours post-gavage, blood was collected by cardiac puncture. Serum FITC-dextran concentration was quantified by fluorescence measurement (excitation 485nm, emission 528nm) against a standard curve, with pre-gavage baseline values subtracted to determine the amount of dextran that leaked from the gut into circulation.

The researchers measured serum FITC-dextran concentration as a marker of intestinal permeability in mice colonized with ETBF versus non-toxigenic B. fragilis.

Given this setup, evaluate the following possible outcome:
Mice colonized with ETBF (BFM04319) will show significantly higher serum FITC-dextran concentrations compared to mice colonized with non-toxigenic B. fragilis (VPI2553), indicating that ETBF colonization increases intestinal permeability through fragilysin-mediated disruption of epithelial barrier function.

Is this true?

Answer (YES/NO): YES